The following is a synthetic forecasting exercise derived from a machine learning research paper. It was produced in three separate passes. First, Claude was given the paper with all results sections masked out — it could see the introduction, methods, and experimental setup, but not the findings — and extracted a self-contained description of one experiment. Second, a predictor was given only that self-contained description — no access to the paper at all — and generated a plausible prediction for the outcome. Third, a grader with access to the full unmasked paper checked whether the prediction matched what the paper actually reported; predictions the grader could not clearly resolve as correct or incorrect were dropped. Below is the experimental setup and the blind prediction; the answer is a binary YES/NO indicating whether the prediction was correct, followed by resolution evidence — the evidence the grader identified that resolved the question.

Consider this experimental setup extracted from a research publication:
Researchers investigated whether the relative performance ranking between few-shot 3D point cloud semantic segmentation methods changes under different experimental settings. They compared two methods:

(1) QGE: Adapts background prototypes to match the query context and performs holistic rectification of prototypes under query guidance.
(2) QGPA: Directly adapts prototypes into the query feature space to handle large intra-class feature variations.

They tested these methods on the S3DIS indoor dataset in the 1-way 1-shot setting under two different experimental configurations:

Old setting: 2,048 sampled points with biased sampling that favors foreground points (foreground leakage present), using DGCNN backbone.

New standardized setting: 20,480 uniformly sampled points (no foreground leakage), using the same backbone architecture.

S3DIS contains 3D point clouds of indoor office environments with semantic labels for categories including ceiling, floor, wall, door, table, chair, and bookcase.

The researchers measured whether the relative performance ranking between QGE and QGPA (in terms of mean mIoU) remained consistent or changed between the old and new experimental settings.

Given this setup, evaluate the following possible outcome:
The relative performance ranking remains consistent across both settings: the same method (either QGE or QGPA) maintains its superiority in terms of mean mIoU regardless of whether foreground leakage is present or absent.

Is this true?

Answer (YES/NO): YES